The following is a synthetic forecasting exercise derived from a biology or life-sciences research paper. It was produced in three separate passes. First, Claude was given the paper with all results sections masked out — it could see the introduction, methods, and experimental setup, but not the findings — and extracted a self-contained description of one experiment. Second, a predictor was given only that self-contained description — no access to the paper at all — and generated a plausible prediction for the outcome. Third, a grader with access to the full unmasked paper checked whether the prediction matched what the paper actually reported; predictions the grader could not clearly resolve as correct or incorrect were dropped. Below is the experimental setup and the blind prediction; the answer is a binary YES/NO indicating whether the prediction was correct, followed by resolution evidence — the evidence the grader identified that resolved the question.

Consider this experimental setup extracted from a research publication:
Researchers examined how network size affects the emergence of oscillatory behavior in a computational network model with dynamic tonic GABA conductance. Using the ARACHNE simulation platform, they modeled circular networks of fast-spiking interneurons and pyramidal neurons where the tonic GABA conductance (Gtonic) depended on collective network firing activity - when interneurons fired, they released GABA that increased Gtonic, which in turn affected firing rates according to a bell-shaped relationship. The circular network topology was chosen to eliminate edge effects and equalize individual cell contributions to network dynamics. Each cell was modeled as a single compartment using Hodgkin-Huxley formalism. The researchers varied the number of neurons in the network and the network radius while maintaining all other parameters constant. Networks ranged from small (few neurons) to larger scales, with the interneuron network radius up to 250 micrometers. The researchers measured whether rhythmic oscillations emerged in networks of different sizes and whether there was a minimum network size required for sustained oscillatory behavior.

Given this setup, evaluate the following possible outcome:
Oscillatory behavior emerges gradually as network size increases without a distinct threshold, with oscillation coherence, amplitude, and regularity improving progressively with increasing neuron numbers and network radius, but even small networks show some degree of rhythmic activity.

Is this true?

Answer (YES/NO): YES